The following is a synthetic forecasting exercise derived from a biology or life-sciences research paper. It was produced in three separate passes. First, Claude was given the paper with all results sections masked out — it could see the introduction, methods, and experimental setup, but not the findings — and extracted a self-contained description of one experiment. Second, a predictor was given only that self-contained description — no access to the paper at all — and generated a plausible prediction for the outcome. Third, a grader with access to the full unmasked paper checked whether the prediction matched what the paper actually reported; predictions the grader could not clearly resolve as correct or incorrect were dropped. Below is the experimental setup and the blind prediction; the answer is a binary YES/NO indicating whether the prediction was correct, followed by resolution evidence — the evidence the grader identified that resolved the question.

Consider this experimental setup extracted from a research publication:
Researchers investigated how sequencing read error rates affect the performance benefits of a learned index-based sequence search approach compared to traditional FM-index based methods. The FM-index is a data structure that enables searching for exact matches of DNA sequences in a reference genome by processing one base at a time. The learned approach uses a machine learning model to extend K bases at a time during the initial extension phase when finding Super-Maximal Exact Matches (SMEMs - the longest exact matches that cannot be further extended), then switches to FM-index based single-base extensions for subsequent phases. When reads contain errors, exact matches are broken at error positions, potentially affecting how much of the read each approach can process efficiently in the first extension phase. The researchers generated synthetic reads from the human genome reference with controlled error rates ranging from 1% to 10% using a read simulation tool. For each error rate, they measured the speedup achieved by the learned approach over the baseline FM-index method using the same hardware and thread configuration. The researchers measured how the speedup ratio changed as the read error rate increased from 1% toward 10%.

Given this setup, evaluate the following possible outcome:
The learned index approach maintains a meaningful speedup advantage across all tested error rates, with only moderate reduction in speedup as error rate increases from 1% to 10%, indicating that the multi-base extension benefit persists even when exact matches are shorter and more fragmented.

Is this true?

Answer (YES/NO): YES